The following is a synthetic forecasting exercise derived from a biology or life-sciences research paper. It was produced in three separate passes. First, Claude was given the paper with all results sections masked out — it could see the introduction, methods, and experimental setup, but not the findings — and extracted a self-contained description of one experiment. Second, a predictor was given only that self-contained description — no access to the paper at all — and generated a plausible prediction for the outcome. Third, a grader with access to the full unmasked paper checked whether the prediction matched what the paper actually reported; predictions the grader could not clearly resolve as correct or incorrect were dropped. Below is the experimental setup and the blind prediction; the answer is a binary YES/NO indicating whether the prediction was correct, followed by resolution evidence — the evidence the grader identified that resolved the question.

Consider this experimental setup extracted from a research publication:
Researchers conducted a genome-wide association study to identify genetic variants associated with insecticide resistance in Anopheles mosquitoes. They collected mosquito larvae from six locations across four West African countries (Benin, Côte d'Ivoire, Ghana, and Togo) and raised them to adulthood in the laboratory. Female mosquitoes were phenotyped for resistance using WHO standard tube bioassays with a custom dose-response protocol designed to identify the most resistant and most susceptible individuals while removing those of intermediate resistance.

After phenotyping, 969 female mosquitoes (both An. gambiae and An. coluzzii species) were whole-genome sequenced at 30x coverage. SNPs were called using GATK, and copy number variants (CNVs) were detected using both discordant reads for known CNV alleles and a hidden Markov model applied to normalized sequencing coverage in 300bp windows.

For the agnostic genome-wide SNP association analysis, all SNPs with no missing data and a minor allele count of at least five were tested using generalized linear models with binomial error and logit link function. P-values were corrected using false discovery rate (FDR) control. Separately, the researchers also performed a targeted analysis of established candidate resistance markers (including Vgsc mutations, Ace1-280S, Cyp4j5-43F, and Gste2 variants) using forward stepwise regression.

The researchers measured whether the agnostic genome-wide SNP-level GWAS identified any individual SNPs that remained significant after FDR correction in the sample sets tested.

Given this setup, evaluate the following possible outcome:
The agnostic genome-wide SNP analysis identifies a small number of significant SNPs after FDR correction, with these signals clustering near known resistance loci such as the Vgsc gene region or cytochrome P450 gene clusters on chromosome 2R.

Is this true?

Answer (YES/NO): NO